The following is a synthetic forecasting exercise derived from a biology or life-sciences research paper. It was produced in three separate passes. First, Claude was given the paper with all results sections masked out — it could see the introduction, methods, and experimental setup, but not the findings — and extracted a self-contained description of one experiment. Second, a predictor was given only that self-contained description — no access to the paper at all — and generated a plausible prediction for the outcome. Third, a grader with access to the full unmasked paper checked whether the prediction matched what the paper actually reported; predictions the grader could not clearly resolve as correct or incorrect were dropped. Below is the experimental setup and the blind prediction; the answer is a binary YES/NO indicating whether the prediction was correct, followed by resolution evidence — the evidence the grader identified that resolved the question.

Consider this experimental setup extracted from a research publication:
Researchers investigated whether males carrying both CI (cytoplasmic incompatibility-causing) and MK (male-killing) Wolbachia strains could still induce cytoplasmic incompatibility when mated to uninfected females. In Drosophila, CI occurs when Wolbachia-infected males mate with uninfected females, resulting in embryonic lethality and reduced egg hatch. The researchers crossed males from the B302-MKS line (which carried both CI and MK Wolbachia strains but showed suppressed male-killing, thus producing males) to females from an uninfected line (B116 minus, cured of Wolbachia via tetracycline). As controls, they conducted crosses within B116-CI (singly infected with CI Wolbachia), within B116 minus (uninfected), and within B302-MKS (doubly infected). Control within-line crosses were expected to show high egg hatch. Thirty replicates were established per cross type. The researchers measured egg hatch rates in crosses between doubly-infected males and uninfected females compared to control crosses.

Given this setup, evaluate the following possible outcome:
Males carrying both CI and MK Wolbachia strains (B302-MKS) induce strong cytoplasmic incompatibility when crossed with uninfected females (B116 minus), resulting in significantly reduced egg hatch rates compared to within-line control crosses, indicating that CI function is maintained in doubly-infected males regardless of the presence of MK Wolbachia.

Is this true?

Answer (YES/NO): YES